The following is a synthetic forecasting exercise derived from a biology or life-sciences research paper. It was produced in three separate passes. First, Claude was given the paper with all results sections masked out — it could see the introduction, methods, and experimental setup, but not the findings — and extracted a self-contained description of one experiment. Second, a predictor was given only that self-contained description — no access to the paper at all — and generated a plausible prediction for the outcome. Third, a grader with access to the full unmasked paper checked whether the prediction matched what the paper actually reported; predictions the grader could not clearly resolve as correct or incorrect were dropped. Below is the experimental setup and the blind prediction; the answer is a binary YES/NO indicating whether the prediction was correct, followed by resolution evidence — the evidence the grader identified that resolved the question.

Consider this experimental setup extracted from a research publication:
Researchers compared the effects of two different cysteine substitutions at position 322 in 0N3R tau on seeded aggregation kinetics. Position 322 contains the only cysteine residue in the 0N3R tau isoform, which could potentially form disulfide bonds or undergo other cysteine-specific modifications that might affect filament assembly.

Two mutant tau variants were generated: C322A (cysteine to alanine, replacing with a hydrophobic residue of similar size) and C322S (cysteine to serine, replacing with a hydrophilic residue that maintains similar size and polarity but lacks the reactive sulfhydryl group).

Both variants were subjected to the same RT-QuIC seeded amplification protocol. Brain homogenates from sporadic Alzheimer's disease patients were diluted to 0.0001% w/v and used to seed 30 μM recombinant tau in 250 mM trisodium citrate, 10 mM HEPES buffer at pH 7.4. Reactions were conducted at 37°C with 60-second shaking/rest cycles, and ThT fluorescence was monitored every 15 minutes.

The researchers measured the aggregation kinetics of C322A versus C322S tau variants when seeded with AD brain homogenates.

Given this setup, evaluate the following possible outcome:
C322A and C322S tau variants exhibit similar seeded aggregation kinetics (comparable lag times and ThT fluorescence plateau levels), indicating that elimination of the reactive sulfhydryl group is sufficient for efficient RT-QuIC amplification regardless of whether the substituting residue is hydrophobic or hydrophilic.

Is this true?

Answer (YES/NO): NO